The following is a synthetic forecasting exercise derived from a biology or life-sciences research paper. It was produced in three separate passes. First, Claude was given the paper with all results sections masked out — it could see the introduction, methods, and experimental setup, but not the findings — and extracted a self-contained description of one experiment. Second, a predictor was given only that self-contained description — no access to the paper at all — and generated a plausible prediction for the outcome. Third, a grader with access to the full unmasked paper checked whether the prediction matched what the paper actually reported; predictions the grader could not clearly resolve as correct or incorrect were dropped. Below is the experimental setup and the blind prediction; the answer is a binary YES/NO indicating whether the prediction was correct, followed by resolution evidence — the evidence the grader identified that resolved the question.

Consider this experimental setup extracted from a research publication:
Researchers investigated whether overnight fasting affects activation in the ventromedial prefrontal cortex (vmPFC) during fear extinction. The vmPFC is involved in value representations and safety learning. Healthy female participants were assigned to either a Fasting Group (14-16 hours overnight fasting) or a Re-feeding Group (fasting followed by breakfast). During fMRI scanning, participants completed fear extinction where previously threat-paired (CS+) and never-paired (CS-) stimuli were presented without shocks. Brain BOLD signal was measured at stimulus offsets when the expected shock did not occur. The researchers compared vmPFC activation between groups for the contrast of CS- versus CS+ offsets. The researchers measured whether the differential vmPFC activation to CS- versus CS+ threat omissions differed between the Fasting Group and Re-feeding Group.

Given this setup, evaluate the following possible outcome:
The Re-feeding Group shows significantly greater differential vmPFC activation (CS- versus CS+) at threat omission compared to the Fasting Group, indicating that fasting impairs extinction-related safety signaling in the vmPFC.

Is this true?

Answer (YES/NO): NO